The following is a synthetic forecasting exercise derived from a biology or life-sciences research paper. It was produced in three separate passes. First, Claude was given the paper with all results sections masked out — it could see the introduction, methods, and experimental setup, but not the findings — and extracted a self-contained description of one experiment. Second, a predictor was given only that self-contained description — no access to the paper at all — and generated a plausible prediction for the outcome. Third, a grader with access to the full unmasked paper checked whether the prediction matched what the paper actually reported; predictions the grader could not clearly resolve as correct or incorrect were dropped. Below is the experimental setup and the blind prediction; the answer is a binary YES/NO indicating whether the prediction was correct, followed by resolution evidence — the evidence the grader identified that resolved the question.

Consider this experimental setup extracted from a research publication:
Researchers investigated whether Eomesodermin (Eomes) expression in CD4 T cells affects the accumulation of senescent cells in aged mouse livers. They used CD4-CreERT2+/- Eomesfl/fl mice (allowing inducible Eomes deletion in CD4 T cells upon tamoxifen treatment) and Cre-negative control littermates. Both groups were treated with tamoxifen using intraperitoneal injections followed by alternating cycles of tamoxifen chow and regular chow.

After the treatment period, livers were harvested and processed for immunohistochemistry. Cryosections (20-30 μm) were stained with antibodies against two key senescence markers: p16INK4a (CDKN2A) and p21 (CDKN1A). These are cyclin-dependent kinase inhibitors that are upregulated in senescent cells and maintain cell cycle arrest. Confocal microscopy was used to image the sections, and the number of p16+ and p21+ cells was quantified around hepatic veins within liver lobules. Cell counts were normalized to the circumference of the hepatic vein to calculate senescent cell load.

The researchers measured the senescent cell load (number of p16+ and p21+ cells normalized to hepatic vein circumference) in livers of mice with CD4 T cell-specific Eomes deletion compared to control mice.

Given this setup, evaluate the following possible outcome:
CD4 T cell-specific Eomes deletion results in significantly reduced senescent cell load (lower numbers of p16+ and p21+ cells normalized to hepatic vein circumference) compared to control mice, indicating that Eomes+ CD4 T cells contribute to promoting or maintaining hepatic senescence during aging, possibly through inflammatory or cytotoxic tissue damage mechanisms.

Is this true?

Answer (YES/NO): NO